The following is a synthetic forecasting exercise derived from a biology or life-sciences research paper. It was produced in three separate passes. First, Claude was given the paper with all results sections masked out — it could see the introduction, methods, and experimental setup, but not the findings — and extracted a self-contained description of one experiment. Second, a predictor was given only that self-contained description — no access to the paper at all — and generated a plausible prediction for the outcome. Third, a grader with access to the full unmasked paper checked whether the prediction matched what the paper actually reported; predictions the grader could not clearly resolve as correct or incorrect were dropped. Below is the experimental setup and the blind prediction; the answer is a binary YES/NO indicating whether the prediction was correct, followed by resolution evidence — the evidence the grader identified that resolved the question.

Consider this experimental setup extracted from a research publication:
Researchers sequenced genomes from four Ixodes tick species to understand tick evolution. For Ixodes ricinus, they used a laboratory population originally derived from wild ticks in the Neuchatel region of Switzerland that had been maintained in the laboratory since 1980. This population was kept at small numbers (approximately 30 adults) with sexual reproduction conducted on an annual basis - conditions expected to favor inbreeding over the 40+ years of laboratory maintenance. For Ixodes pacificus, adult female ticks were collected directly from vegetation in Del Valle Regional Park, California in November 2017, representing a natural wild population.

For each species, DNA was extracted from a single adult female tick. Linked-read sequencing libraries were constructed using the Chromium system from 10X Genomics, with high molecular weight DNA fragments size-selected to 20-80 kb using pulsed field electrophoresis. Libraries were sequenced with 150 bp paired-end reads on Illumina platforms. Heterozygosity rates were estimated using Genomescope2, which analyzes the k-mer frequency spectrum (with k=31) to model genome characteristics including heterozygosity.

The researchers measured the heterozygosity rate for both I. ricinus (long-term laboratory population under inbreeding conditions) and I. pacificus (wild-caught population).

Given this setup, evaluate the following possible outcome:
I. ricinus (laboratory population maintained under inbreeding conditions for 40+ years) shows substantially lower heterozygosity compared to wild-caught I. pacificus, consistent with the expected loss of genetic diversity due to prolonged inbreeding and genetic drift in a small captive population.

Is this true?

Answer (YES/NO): YES